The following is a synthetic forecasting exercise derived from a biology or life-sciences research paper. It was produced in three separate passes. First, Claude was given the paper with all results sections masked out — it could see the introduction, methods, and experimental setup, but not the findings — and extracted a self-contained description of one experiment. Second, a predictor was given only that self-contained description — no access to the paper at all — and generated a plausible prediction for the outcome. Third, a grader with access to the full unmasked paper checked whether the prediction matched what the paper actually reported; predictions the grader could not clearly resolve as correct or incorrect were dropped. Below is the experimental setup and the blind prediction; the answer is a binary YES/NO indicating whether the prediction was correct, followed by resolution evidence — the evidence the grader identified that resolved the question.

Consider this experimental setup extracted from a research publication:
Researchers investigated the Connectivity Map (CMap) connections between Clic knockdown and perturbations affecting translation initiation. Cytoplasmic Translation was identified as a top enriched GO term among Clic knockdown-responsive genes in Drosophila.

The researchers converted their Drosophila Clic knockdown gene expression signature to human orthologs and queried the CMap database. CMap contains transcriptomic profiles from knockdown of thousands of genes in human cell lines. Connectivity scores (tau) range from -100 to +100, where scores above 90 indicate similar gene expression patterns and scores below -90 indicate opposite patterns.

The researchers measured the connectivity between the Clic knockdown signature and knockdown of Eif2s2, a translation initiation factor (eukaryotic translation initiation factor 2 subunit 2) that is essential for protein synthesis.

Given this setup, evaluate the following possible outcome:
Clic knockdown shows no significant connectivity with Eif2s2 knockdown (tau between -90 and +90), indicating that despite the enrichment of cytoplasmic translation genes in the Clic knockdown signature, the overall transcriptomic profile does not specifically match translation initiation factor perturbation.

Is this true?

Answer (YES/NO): NO